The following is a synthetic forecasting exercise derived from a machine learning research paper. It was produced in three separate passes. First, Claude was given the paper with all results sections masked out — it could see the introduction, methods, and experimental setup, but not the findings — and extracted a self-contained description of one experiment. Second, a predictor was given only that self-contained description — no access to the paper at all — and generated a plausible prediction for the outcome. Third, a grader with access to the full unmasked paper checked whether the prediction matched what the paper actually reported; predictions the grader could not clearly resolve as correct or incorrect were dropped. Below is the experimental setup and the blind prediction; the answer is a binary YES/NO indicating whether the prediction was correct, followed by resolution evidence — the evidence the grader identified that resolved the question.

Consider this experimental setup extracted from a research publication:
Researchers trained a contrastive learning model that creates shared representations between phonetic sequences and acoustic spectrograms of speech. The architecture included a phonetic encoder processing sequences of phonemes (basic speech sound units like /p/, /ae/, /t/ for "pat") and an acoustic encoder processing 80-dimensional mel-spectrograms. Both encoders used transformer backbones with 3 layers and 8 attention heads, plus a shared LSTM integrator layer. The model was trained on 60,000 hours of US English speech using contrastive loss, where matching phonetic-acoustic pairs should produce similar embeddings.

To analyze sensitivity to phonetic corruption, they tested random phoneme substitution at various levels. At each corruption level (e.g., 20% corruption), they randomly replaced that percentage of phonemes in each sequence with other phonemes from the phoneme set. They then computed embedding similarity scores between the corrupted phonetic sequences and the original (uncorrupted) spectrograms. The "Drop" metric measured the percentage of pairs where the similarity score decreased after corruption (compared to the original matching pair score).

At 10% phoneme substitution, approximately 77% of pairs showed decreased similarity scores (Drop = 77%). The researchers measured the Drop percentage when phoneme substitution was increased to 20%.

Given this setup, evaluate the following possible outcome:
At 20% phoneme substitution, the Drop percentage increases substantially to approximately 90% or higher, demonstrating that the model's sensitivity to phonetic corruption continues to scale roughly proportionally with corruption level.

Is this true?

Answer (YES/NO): YES